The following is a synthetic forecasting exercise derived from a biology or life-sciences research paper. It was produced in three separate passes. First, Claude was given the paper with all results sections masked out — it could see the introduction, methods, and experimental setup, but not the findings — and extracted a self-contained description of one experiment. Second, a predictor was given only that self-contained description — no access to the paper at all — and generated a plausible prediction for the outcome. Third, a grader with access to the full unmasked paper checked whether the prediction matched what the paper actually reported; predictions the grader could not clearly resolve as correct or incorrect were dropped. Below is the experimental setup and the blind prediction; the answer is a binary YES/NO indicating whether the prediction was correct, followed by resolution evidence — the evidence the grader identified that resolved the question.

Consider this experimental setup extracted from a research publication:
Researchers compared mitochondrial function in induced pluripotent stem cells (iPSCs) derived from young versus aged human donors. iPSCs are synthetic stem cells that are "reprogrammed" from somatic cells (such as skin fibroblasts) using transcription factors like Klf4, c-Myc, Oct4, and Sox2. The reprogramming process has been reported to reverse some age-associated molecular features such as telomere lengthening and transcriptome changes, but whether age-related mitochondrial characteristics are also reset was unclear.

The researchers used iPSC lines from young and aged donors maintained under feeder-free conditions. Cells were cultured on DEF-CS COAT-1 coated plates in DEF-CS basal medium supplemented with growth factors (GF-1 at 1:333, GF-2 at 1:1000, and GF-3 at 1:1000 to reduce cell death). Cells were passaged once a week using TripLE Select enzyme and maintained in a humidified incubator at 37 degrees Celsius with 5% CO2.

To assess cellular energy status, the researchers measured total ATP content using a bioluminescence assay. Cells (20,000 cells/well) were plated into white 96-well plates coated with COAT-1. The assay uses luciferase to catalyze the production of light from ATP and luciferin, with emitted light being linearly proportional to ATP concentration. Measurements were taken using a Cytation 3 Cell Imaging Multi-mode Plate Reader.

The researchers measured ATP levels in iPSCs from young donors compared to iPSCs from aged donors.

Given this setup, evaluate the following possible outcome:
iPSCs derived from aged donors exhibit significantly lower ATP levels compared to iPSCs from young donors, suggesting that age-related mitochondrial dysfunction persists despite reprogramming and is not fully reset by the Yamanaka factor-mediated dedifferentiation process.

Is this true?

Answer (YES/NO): YES